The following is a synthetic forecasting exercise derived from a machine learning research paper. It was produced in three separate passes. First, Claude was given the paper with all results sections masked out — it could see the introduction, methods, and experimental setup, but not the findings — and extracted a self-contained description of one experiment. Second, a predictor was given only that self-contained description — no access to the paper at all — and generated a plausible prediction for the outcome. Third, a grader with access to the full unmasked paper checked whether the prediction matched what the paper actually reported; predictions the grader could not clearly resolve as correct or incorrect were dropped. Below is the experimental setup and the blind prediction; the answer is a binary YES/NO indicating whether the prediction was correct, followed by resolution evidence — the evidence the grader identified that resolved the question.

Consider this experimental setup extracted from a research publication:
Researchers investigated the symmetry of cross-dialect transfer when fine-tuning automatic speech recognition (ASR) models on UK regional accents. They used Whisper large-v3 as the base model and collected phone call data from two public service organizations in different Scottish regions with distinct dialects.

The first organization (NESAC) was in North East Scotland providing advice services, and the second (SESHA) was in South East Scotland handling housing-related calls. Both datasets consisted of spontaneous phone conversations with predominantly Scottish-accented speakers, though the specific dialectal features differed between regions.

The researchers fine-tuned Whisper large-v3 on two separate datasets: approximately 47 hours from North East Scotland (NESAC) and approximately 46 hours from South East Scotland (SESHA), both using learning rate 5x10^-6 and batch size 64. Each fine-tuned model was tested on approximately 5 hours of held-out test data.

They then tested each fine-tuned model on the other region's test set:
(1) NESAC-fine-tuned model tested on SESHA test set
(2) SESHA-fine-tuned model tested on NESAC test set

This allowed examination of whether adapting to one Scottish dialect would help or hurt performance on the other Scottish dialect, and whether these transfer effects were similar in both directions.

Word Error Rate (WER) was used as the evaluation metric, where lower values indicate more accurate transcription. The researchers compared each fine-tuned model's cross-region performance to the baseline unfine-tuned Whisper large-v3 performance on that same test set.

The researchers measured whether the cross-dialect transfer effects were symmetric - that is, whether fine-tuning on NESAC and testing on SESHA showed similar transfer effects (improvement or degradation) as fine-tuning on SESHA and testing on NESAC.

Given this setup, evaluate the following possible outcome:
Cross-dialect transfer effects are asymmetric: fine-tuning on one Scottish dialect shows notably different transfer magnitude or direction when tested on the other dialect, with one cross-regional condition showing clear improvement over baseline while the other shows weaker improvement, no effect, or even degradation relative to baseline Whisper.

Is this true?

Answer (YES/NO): NO